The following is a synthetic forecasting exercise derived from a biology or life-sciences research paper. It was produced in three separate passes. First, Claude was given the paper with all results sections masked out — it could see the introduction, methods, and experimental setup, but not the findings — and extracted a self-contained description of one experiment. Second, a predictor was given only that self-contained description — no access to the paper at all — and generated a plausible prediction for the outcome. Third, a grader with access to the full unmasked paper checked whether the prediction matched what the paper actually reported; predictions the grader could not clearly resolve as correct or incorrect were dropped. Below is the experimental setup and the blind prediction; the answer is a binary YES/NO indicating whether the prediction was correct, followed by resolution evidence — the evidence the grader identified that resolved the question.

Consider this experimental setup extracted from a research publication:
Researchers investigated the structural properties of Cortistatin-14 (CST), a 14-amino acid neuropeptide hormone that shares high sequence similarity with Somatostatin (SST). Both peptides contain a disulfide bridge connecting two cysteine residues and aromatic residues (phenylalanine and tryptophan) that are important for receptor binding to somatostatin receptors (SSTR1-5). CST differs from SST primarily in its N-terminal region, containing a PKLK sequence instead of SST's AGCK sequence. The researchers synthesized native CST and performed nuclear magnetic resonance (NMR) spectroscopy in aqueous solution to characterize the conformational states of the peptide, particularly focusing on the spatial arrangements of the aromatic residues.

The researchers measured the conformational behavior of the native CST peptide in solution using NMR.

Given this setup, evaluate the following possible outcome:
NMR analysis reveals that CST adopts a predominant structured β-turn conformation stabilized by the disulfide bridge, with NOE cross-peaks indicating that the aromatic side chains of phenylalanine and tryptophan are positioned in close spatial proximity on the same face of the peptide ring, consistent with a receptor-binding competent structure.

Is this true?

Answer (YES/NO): NO